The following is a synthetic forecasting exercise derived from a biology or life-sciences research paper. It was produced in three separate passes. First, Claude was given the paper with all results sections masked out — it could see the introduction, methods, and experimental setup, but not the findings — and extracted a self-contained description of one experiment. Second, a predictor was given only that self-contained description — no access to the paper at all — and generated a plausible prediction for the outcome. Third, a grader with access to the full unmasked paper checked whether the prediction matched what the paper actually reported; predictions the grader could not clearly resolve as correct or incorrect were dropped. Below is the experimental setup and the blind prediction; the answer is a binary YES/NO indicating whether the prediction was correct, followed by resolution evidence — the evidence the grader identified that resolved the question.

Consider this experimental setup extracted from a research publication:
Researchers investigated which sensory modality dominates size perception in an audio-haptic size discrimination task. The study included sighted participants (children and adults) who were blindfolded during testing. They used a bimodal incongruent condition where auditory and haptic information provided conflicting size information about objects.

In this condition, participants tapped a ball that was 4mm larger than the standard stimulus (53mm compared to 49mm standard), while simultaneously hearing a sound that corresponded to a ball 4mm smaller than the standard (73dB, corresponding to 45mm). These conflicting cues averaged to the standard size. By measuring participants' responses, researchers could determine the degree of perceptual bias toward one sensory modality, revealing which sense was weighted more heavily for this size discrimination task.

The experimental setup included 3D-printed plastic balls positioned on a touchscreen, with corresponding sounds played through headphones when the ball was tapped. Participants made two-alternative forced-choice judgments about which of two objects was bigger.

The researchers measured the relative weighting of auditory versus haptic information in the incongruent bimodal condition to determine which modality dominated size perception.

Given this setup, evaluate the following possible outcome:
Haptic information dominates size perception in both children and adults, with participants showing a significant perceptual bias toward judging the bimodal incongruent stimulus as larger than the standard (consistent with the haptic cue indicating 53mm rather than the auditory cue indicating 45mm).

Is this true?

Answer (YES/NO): NO